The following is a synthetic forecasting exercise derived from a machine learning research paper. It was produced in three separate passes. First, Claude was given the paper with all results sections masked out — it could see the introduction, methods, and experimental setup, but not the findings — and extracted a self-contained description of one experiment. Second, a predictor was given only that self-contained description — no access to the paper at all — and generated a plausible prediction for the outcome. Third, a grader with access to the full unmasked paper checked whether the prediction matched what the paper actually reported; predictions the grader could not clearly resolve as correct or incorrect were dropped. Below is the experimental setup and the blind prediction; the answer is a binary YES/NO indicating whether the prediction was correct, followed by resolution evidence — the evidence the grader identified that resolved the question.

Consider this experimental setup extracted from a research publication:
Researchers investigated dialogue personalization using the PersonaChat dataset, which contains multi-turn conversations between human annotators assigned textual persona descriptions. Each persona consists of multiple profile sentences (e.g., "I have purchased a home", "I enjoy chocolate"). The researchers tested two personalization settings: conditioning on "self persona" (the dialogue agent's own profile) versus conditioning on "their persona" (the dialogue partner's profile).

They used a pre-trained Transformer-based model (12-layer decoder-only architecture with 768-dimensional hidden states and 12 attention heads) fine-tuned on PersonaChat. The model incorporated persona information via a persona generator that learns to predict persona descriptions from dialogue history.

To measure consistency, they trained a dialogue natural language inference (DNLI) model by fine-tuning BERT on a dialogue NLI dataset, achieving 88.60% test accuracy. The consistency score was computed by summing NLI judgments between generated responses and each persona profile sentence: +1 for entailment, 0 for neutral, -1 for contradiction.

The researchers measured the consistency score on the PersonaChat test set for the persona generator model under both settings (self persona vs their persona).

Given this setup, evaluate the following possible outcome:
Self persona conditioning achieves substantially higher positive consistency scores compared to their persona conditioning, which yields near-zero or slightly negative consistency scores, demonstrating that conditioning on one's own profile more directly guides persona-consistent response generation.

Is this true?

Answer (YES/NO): NO